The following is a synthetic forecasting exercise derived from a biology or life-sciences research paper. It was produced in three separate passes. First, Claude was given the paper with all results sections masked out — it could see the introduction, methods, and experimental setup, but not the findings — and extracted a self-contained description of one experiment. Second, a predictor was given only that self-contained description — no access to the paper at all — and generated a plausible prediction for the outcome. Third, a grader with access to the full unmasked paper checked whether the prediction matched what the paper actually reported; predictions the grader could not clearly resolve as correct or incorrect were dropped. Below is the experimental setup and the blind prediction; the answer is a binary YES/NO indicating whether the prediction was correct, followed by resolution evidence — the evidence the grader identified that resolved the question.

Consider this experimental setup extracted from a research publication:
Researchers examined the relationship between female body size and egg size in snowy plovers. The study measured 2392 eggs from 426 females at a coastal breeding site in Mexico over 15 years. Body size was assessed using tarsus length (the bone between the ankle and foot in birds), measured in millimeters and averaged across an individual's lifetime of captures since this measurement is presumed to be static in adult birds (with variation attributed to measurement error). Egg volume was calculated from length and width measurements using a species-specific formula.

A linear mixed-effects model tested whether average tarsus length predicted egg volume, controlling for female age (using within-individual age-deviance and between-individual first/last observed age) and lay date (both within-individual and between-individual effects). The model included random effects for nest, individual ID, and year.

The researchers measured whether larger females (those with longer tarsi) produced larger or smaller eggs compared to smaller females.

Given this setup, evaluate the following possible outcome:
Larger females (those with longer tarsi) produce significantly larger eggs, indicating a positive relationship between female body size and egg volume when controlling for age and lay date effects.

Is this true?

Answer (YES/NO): YES